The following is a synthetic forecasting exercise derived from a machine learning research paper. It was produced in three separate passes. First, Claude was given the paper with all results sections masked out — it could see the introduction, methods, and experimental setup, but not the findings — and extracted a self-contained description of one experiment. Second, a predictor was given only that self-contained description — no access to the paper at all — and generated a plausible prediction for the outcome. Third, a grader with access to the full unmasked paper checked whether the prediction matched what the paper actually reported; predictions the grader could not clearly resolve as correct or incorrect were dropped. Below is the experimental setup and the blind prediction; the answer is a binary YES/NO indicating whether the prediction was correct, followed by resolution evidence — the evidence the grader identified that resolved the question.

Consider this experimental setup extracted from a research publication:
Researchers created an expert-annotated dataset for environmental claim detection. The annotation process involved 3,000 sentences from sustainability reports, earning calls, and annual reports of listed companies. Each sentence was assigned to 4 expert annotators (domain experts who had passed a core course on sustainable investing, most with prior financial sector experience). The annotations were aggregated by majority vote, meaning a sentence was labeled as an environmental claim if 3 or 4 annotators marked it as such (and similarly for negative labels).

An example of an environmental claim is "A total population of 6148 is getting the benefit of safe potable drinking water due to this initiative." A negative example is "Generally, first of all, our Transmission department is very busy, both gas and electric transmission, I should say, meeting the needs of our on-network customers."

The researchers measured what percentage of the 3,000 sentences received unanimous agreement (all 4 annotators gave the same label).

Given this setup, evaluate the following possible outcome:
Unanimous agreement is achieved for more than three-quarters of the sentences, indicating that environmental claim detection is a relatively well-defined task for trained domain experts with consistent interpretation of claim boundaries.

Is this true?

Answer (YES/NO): NO